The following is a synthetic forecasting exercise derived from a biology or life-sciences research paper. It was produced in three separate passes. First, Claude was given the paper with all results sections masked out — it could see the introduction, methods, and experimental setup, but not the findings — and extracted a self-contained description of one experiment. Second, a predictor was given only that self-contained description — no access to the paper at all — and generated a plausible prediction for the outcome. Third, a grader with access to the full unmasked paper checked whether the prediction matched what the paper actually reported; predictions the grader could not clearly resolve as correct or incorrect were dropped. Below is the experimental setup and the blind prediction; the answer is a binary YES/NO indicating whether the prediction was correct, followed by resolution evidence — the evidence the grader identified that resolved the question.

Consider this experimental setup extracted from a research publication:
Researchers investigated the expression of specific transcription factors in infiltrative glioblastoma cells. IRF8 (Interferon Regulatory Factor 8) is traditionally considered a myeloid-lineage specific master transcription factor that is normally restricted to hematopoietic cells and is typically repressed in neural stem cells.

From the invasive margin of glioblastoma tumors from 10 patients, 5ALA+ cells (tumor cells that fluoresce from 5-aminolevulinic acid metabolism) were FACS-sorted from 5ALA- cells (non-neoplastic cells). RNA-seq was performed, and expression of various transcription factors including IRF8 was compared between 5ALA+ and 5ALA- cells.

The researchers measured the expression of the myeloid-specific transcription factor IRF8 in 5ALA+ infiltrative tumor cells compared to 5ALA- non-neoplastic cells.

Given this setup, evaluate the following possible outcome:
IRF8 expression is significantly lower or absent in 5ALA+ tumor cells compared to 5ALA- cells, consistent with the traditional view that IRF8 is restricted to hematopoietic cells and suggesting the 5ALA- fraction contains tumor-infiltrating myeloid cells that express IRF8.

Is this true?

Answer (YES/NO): NO